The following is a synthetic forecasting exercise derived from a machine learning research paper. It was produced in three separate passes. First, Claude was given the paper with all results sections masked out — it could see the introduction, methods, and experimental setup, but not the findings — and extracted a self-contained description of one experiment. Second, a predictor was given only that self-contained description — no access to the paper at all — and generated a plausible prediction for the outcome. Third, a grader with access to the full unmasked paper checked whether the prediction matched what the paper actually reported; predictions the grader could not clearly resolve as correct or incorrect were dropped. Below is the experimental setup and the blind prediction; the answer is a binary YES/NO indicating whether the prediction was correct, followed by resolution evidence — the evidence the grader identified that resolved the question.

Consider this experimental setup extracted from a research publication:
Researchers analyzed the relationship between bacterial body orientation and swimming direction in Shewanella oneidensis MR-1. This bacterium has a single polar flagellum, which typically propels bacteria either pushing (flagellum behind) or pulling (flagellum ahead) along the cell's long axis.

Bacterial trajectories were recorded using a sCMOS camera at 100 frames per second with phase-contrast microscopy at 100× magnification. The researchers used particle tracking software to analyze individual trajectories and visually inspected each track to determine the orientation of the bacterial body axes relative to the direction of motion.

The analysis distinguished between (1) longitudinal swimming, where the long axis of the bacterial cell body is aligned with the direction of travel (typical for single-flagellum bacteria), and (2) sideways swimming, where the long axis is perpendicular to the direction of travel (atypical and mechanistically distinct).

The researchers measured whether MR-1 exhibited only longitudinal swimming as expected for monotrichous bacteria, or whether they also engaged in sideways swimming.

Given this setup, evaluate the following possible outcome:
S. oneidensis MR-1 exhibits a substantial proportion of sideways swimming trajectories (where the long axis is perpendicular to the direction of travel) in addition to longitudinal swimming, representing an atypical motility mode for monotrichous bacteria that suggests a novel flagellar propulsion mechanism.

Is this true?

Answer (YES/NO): YES